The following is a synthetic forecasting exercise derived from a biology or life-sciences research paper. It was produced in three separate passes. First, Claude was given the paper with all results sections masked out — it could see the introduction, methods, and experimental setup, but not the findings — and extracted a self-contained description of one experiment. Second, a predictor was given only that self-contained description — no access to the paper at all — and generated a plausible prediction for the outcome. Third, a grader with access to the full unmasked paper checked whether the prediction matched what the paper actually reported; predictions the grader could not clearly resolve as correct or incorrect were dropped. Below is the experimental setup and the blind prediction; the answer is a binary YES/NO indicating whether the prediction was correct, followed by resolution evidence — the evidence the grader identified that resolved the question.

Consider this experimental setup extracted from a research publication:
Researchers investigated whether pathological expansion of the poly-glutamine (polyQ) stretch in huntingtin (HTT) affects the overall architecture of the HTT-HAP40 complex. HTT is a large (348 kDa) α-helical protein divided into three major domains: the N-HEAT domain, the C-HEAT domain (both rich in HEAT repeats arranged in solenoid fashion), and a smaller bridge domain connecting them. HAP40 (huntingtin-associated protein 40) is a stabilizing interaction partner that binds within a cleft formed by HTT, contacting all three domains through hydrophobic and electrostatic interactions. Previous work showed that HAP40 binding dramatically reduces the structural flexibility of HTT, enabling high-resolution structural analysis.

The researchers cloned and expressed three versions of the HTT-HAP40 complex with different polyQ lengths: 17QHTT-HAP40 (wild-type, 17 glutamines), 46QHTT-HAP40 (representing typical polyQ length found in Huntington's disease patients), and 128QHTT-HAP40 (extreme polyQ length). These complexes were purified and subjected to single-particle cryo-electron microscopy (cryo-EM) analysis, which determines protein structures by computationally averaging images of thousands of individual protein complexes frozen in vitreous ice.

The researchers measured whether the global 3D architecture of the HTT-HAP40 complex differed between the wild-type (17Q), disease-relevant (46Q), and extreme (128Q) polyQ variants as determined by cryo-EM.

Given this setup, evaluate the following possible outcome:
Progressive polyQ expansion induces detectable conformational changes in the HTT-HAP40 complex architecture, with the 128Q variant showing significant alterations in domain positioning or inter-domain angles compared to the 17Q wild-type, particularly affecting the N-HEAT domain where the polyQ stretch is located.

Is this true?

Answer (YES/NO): NO